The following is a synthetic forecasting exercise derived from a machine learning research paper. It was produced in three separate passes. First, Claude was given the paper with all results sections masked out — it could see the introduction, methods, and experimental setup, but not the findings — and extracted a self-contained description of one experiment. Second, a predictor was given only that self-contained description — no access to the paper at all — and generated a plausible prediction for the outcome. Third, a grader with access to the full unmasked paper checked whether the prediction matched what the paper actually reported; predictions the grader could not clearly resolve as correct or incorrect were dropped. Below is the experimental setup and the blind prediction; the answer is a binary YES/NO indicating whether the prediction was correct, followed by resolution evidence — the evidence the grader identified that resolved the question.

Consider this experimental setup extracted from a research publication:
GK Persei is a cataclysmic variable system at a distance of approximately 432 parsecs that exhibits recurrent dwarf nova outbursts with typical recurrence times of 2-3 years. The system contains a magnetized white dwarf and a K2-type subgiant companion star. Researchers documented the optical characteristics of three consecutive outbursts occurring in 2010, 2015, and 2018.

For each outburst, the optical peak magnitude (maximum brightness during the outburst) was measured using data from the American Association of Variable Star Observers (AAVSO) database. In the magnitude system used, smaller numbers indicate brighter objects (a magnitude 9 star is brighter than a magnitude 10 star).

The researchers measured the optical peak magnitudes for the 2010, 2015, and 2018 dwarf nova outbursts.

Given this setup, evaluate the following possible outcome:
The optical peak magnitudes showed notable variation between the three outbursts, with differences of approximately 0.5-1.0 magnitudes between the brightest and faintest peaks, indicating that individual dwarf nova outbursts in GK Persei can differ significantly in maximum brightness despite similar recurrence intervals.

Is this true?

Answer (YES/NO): NO